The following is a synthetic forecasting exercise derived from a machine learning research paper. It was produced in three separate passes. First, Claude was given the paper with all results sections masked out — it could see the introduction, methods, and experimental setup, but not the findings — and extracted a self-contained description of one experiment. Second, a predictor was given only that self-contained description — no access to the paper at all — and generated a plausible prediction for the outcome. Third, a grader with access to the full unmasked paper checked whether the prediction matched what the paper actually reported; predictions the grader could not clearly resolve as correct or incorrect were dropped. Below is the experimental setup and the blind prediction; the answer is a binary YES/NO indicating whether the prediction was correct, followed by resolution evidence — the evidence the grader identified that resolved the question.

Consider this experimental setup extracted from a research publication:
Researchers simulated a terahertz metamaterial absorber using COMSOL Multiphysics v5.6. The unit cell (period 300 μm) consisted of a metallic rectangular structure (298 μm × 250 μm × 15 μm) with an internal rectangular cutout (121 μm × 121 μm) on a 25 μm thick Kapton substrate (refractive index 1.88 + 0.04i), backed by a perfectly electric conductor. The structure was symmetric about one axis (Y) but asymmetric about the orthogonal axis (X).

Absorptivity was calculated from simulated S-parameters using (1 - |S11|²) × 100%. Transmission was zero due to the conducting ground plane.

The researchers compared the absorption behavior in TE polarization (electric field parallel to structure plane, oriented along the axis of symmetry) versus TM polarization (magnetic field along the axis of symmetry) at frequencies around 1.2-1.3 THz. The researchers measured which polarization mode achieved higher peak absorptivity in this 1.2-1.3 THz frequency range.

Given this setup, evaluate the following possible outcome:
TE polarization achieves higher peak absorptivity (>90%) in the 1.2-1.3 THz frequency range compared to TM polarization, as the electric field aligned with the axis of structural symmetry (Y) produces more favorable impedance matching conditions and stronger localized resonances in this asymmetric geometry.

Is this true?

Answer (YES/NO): NO